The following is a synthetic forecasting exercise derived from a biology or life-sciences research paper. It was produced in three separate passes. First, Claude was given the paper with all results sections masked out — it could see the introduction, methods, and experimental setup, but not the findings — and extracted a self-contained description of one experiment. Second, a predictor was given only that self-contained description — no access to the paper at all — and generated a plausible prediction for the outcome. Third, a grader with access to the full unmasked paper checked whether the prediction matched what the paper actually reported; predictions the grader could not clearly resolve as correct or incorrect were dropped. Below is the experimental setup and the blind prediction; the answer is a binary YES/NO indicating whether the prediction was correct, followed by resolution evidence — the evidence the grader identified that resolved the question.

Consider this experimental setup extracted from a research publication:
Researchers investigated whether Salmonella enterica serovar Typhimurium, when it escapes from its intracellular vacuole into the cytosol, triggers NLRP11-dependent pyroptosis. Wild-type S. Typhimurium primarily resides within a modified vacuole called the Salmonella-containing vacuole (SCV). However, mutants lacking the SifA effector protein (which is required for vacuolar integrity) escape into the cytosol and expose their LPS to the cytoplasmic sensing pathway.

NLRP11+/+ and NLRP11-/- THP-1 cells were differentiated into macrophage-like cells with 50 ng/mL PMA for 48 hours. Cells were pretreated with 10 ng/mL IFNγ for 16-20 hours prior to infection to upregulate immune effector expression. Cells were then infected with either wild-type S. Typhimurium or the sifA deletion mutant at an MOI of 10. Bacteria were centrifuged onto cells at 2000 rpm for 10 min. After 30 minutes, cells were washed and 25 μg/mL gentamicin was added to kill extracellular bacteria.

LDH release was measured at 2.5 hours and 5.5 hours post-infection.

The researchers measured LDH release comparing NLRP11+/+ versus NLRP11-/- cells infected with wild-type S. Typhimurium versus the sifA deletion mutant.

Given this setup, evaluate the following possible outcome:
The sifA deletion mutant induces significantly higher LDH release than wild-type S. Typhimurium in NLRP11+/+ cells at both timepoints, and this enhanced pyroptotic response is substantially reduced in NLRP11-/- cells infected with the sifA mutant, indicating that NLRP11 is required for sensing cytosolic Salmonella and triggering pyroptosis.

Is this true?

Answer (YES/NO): NO